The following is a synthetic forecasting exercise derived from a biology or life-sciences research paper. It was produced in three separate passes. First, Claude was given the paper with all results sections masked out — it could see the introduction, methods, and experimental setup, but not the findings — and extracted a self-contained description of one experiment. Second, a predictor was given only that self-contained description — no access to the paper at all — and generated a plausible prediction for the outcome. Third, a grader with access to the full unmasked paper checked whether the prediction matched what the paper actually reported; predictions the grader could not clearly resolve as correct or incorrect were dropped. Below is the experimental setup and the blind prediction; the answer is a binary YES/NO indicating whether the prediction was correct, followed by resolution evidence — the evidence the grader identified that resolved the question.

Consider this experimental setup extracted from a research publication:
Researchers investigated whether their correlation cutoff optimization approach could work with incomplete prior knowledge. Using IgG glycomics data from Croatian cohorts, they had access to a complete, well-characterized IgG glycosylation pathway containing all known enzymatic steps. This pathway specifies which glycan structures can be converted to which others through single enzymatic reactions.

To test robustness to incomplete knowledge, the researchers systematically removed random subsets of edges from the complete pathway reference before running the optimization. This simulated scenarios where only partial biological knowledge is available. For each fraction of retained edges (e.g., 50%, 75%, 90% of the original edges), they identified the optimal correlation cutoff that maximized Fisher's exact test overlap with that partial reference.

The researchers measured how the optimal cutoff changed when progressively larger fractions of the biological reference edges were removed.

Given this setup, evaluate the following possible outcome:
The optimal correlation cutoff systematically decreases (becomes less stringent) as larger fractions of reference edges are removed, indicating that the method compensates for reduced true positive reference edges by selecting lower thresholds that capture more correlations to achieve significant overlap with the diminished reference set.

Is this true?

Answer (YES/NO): NO